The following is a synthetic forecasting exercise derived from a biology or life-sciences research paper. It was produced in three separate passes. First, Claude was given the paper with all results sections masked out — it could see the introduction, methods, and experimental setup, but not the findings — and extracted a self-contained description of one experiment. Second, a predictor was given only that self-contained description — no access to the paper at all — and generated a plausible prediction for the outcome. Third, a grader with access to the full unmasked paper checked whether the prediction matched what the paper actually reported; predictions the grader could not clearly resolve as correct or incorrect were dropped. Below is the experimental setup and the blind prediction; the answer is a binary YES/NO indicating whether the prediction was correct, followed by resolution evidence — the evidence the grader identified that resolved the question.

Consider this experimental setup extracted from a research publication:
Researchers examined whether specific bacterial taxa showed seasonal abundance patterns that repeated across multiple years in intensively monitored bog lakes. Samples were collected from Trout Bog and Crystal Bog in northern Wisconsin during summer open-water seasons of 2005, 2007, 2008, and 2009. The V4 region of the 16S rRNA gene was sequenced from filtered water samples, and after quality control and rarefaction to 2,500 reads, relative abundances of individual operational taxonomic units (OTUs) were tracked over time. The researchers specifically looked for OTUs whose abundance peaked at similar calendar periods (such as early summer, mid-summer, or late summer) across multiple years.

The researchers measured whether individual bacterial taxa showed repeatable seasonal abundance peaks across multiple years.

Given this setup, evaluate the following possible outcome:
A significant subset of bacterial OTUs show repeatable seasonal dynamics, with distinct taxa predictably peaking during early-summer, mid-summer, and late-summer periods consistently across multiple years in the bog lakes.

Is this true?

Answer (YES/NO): NO